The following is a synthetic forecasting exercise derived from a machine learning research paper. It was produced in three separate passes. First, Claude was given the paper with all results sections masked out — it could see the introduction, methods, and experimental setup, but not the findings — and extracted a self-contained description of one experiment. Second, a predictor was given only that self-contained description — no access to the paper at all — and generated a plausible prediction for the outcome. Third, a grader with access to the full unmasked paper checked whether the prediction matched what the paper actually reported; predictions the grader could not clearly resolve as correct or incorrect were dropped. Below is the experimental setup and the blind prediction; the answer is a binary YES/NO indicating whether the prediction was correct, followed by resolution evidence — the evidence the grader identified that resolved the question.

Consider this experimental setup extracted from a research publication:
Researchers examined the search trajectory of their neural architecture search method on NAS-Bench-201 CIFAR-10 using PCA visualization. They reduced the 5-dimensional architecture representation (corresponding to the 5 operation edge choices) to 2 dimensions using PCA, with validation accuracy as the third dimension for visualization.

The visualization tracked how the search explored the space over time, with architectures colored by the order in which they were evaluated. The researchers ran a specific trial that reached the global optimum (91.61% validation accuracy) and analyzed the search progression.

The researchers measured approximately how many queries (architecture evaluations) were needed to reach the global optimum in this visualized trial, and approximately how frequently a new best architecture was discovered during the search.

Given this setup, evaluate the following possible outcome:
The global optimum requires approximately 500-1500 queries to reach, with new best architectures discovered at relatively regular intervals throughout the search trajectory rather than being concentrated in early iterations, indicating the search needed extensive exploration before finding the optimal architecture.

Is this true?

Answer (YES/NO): NO